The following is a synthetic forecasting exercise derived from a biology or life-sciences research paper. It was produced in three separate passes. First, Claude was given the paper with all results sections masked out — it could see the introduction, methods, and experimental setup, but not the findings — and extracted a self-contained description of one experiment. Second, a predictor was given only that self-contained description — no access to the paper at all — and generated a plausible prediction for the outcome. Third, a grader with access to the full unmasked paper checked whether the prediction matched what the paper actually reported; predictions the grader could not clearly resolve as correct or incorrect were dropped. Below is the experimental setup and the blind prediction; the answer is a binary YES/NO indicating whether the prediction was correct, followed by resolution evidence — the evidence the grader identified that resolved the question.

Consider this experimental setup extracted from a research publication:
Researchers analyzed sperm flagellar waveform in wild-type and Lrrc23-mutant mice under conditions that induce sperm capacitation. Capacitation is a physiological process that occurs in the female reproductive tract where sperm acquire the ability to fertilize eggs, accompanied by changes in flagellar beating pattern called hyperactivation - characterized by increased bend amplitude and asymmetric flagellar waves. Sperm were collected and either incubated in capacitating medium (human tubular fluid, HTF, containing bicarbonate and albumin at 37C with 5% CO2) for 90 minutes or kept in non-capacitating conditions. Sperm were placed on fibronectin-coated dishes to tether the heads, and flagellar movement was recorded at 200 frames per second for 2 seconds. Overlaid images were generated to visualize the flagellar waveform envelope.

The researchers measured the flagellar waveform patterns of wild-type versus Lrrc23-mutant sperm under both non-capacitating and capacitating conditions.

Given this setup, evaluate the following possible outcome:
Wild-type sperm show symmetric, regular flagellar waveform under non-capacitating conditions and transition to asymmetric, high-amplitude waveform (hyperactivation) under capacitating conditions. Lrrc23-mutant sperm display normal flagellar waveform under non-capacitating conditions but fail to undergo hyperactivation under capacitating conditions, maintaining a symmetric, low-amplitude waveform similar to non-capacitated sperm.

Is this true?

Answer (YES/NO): NO